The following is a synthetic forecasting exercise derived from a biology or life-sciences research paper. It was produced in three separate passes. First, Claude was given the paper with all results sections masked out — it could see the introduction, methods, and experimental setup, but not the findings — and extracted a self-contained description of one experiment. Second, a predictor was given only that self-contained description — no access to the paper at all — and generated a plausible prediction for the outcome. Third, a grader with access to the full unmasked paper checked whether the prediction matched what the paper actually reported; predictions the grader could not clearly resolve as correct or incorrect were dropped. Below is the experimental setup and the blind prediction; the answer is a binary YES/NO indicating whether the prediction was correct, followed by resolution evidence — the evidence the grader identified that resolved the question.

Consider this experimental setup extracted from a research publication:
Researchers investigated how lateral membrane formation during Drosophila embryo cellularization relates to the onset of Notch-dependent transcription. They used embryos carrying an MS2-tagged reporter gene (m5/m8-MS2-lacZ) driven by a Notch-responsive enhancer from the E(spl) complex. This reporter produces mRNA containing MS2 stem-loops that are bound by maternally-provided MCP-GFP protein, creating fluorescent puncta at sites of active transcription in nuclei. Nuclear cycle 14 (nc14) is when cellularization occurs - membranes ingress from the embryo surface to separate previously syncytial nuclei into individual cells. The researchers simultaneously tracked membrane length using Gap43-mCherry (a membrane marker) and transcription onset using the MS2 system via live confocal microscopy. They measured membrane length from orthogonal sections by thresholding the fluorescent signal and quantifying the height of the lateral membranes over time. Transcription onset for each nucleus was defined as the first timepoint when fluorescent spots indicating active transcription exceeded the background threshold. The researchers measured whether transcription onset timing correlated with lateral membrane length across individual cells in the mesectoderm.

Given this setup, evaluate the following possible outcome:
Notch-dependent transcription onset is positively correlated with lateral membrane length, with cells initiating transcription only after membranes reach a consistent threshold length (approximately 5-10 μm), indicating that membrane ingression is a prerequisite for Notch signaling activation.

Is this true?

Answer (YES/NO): NO